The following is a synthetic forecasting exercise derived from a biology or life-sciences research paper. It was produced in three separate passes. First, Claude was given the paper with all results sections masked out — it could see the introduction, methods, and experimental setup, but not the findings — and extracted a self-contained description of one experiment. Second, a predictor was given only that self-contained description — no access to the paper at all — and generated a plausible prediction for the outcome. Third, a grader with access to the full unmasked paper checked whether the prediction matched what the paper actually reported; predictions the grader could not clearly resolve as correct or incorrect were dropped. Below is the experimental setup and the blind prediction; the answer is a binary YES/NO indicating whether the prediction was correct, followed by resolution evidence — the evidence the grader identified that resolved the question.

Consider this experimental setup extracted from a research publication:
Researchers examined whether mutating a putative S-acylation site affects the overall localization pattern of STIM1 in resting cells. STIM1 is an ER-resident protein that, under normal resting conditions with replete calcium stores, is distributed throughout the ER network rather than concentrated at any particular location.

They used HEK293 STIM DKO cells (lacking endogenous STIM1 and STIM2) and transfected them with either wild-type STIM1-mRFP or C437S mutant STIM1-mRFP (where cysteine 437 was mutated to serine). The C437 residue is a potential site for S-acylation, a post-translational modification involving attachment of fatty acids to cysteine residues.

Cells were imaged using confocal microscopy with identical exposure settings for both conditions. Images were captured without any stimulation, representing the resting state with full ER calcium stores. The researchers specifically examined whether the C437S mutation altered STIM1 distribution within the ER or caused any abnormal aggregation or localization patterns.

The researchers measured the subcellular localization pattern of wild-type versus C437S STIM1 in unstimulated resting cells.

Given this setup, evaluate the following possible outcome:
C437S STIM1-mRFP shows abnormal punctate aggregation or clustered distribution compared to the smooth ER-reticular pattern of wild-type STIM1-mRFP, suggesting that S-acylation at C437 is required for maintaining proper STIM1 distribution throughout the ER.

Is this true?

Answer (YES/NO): NO